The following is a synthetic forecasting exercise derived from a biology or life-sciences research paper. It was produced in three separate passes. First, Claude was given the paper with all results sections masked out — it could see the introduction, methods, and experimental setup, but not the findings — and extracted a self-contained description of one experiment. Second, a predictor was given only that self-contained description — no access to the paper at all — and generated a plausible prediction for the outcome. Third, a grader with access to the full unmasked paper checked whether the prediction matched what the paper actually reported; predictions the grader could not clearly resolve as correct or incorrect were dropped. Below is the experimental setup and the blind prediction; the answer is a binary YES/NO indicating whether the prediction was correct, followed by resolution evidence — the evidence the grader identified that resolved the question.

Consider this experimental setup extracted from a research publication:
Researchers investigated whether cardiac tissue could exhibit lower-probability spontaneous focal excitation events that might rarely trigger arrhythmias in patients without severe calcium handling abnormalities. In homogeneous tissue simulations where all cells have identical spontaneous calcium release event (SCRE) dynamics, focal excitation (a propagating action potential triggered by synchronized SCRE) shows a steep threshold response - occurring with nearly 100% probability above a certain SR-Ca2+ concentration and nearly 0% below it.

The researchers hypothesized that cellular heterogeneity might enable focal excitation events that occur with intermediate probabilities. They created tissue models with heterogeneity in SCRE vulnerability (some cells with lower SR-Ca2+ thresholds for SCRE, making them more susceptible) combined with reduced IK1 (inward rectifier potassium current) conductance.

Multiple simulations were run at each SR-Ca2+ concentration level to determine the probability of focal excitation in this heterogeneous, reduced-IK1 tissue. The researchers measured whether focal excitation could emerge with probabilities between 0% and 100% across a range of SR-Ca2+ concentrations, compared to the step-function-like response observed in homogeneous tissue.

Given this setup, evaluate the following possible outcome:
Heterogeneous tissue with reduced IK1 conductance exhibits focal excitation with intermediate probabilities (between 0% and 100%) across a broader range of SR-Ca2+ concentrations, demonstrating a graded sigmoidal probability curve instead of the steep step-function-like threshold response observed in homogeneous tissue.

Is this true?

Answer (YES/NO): YES